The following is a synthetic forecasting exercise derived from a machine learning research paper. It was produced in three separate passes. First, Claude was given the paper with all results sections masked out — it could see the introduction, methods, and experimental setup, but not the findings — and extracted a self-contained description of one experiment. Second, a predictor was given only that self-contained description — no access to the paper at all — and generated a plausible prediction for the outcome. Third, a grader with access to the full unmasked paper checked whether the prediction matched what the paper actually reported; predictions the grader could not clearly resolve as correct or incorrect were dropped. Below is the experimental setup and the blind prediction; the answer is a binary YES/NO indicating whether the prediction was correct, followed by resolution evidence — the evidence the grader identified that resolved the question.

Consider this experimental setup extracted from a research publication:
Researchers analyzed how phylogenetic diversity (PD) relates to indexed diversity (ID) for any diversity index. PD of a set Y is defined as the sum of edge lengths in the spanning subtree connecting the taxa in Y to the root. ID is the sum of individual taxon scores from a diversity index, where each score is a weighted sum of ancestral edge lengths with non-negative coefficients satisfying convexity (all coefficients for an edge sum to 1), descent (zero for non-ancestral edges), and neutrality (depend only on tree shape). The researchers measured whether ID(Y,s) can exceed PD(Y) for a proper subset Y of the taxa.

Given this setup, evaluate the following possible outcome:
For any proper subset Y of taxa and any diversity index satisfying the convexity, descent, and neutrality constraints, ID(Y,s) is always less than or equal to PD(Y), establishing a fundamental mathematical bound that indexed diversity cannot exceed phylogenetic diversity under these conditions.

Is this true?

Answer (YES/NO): YES